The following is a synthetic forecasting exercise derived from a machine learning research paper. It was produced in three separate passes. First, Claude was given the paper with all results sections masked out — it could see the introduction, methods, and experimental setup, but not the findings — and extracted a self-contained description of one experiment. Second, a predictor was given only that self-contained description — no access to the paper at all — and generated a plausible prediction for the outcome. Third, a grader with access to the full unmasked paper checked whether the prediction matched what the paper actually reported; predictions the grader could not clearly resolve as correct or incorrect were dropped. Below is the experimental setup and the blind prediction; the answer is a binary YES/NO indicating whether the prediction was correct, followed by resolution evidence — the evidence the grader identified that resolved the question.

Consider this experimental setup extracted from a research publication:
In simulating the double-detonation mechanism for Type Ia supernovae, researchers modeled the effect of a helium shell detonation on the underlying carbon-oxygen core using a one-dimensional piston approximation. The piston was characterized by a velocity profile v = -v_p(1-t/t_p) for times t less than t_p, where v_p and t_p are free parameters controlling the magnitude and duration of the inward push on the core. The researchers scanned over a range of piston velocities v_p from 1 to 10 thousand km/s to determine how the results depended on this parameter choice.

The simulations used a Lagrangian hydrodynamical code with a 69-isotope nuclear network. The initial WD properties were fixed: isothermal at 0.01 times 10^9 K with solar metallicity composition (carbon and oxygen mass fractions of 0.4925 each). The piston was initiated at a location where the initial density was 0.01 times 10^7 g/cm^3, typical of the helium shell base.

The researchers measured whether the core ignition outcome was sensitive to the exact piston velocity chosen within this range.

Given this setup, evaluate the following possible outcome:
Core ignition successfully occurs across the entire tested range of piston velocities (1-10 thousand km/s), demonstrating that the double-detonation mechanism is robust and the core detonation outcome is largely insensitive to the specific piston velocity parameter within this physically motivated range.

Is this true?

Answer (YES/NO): YES